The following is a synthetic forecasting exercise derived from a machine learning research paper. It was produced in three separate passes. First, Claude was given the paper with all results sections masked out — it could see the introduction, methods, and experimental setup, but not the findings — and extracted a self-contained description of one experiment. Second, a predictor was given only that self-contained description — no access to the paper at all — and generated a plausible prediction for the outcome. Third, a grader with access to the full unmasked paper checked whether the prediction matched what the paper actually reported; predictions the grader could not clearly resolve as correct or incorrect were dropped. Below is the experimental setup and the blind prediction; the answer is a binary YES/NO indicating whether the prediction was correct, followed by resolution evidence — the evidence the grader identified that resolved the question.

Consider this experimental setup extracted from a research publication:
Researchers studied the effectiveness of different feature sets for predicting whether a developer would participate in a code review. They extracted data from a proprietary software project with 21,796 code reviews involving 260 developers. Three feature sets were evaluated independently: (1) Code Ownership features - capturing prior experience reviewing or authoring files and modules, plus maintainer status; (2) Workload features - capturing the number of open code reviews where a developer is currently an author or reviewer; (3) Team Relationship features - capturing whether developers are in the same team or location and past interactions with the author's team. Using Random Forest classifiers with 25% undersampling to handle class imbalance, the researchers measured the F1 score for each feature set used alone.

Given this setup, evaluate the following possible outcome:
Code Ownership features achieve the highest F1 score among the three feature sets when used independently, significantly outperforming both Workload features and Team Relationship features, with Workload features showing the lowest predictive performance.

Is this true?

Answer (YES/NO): YES